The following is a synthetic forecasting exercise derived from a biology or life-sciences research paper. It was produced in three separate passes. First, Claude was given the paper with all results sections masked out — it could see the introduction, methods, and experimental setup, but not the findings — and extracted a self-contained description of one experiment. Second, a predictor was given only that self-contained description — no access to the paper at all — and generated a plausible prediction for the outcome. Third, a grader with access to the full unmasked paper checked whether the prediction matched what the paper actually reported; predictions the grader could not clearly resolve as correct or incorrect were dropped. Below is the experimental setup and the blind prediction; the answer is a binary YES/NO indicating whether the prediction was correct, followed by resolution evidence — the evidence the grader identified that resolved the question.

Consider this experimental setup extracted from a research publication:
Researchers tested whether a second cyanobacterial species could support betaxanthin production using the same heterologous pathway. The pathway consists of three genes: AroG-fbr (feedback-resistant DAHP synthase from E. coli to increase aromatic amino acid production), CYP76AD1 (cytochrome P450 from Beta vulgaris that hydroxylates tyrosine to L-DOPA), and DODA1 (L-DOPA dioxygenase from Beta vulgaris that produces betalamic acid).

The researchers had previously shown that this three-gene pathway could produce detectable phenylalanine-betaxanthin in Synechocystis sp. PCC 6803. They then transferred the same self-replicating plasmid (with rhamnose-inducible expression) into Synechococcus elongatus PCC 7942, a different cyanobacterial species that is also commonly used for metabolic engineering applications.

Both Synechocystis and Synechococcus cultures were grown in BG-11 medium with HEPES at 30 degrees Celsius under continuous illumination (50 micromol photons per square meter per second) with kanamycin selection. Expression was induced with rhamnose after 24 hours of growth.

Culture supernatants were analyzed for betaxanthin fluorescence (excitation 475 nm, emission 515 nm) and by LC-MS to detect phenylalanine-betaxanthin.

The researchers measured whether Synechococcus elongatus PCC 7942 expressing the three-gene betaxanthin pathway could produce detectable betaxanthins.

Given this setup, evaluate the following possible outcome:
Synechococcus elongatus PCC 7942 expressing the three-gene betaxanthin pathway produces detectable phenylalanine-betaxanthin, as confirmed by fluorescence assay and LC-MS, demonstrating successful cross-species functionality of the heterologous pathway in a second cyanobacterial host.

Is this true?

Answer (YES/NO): NO